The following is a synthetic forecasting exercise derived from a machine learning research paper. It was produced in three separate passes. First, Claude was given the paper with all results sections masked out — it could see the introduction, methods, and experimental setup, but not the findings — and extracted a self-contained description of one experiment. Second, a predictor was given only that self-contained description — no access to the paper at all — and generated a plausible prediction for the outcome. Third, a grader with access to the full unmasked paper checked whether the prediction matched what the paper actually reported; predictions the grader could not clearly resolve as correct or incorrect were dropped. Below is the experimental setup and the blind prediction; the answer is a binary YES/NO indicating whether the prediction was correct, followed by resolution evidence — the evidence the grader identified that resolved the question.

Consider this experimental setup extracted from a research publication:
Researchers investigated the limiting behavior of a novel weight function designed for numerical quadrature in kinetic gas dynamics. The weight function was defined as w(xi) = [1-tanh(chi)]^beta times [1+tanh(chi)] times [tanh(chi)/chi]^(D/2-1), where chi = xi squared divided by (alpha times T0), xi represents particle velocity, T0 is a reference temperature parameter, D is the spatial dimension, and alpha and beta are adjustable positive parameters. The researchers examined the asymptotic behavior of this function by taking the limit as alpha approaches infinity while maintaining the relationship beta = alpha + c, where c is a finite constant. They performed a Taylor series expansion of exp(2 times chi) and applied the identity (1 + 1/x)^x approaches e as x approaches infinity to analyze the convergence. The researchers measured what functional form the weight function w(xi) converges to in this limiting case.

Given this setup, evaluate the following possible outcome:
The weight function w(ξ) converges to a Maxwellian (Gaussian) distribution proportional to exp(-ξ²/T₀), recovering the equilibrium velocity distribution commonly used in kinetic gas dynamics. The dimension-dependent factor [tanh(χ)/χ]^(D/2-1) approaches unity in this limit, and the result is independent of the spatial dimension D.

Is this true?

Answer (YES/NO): YES